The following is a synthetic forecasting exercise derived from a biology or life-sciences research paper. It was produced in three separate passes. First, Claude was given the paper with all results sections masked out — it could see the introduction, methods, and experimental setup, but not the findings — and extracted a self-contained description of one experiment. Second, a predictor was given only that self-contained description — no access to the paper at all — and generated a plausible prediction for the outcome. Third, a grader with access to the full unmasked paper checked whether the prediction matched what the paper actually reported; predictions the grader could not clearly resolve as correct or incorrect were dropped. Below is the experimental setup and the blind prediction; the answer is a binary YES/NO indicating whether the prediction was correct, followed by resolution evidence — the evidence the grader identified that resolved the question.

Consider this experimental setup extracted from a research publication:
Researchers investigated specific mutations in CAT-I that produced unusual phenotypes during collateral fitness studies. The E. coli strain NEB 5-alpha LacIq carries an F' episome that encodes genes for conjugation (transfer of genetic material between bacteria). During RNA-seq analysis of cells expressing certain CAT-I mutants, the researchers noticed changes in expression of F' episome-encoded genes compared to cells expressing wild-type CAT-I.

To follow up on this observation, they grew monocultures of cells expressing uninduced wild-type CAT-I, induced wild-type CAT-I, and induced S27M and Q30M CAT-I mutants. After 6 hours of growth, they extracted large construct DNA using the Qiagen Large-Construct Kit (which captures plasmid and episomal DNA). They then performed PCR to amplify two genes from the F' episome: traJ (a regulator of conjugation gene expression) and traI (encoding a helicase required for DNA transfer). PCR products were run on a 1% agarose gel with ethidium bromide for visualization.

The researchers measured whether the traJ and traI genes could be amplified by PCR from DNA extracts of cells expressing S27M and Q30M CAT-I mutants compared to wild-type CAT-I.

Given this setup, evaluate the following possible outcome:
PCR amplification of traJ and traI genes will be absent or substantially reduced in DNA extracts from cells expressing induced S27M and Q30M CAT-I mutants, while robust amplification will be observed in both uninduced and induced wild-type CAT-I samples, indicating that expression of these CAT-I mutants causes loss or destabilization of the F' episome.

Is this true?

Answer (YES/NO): YES